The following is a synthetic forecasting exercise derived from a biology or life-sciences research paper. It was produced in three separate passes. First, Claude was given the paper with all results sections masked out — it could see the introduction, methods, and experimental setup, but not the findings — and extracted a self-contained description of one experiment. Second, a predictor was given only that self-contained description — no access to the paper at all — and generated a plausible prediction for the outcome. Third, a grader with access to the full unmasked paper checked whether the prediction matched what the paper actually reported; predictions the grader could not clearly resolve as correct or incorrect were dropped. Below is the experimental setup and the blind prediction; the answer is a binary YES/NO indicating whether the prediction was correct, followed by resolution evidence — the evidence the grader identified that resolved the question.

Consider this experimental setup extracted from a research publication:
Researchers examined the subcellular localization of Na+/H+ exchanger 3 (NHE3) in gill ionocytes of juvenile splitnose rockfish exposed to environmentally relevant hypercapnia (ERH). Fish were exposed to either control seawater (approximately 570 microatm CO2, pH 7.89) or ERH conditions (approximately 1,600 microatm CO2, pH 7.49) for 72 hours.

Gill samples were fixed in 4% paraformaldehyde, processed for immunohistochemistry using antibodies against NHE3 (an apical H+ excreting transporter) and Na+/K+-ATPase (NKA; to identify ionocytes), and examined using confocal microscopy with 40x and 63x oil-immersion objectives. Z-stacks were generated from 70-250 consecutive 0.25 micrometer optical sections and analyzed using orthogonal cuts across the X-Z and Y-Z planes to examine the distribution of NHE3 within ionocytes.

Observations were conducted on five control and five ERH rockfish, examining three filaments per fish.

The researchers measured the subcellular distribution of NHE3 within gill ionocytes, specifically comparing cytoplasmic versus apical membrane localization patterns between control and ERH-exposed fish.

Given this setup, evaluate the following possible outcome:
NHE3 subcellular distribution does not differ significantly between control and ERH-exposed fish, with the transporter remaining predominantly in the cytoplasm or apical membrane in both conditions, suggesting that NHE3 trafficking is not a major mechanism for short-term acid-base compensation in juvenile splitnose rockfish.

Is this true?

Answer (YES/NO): NO